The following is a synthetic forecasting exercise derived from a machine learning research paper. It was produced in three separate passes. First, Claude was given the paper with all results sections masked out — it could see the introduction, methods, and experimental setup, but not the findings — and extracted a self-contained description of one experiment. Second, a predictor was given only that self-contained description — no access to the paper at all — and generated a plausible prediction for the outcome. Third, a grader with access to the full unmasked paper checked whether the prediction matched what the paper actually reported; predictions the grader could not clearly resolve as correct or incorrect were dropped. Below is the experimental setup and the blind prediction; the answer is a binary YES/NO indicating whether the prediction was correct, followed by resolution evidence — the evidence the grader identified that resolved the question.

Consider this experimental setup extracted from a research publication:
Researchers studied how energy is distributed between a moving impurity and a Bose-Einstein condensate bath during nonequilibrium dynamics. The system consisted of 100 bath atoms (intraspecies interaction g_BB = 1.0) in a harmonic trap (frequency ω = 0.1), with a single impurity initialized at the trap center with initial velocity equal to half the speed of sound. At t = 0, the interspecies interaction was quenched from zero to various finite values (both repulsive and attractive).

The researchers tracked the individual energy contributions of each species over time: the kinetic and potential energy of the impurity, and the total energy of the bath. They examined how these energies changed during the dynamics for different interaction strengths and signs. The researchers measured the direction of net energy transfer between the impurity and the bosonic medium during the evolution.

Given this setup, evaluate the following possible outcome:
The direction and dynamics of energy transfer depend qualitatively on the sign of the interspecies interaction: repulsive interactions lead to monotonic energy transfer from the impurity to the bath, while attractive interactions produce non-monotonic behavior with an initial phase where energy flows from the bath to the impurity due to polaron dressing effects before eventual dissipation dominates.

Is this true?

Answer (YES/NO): NO